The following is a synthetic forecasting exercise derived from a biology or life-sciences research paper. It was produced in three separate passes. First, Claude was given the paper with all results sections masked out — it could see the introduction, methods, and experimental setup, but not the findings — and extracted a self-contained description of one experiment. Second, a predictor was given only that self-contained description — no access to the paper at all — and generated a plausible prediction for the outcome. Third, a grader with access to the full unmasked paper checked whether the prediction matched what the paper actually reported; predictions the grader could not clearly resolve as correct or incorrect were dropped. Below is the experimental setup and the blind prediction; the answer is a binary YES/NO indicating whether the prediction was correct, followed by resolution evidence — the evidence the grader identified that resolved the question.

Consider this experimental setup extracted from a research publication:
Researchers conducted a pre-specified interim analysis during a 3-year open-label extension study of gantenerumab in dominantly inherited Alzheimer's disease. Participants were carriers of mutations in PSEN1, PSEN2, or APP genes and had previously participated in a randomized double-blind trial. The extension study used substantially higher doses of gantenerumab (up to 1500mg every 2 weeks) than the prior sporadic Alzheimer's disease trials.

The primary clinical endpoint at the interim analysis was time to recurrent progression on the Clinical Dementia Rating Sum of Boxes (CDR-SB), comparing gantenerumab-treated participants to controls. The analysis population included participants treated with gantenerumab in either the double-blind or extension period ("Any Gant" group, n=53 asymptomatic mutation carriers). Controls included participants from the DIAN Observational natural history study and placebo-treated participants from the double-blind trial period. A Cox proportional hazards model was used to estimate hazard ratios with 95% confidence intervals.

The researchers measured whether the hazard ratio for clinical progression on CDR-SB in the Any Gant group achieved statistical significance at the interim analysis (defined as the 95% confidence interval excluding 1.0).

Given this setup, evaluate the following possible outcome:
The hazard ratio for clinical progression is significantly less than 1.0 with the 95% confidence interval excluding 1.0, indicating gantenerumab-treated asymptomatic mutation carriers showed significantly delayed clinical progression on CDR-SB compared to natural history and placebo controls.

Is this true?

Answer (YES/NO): NO